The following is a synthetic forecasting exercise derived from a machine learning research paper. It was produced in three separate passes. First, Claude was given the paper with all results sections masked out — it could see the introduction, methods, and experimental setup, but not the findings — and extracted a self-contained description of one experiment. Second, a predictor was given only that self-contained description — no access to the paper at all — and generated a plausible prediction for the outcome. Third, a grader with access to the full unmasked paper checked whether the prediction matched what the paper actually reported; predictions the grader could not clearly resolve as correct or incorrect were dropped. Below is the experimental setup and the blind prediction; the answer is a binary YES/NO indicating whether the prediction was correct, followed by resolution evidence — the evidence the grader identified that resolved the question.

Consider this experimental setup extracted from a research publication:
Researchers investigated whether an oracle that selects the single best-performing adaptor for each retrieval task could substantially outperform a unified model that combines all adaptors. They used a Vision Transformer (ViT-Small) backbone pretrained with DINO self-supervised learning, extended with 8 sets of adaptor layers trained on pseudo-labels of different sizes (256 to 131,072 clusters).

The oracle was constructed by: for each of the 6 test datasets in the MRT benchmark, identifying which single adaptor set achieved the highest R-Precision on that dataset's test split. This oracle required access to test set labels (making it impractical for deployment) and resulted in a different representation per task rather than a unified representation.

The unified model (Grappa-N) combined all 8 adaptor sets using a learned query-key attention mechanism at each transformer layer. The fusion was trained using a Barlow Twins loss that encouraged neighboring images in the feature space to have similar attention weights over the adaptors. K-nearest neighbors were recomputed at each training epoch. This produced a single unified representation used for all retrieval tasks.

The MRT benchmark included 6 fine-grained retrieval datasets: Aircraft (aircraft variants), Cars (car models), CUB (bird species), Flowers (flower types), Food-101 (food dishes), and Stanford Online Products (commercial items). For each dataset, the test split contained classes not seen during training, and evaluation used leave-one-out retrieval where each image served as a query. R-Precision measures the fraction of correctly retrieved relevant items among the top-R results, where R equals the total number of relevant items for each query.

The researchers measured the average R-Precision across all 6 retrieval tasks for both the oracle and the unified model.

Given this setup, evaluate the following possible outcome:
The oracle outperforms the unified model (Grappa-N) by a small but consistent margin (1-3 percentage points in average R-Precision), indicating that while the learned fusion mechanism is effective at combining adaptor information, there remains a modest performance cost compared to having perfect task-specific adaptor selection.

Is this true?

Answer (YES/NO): NO